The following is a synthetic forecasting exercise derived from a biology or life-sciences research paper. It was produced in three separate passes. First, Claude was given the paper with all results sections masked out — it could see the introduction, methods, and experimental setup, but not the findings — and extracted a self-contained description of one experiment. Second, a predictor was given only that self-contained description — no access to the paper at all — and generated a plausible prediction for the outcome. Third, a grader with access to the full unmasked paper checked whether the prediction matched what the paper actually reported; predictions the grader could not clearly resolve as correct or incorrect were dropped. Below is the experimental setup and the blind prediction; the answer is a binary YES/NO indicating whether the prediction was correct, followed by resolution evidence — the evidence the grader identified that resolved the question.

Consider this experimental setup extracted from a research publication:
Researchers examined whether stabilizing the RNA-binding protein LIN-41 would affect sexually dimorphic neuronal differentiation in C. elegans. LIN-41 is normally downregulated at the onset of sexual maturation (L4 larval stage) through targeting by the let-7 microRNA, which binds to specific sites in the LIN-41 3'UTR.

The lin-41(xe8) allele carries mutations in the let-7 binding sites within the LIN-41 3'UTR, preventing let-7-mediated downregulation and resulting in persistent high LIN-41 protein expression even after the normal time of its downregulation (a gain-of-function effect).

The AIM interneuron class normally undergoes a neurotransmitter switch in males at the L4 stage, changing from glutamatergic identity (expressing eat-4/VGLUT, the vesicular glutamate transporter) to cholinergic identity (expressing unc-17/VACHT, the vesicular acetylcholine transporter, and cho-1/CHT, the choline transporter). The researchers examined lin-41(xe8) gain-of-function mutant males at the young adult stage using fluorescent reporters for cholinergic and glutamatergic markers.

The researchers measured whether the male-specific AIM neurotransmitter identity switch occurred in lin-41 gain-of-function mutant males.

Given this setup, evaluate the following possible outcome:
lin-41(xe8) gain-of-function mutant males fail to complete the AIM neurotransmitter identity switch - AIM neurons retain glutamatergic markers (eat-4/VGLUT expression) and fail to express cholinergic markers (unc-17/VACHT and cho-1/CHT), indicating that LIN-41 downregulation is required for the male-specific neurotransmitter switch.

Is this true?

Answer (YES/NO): YES